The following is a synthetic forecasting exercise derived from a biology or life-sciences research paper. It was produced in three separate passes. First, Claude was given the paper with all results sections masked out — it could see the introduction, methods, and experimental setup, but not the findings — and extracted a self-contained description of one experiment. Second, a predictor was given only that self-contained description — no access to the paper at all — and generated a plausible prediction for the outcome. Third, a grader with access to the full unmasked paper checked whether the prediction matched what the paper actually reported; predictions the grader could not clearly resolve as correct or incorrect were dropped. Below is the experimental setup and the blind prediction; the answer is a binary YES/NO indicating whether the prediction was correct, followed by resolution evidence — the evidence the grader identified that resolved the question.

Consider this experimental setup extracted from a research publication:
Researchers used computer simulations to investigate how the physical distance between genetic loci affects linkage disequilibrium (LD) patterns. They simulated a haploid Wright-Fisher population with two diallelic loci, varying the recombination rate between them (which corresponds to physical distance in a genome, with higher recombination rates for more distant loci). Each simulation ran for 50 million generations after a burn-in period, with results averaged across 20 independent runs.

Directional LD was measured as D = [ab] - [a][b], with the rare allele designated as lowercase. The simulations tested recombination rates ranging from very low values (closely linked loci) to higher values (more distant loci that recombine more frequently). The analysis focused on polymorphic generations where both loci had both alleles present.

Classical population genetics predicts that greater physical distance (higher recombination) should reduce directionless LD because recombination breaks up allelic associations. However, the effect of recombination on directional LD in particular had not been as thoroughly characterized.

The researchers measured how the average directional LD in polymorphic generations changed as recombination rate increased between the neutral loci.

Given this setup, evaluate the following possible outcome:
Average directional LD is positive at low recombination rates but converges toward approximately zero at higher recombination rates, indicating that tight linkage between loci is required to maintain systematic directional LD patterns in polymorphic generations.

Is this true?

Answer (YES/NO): YES